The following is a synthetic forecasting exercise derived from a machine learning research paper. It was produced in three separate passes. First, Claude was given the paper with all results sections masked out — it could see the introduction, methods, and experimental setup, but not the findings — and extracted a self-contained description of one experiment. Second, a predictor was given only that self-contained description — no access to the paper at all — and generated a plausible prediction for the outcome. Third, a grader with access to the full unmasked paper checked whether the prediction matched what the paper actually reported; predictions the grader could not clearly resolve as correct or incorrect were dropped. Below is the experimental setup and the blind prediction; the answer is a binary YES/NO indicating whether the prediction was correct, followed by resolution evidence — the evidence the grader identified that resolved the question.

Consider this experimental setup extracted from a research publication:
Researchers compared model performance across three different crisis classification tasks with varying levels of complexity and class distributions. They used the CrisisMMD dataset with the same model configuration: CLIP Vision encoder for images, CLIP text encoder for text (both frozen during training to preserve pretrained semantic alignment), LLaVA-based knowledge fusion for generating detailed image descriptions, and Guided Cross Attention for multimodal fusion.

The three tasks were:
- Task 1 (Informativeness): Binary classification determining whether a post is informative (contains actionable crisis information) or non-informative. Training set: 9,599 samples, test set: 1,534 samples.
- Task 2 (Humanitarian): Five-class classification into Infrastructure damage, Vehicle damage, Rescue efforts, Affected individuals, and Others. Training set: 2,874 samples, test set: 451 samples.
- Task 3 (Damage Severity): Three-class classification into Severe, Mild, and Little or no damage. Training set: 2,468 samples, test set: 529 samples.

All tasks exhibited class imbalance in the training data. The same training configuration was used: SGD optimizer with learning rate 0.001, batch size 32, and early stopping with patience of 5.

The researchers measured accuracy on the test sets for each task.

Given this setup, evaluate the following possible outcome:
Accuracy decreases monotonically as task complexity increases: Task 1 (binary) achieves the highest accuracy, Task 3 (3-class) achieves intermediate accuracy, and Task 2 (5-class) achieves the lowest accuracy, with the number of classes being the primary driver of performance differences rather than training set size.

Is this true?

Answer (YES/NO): NO